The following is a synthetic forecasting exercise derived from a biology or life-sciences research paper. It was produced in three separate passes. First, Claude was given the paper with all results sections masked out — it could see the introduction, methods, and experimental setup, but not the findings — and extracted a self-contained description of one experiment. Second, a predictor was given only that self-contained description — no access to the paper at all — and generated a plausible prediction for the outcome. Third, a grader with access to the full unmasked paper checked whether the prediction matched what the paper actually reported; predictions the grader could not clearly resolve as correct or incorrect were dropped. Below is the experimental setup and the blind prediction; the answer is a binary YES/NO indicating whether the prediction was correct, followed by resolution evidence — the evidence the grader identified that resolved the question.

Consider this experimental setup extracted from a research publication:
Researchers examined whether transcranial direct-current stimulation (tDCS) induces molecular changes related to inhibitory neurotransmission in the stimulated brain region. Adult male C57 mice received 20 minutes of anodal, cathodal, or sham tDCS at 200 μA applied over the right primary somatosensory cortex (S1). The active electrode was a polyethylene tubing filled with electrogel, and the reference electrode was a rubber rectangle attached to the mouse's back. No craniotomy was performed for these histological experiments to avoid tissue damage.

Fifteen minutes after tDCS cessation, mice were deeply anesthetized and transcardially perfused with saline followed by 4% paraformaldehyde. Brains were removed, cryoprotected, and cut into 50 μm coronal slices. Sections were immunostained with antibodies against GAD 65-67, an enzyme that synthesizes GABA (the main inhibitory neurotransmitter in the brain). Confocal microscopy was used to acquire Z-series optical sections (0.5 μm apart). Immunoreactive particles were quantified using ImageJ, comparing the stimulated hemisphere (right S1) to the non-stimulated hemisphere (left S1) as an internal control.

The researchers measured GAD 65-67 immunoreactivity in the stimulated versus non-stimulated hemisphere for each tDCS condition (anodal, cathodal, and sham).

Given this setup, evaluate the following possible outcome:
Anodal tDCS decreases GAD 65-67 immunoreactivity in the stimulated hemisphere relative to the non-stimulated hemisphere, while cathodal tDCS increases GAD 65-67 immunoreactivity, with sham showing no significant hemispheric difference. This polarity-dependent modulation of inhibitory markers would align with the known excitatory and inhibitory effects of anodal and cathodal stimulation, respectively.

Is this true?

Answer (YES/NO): NO